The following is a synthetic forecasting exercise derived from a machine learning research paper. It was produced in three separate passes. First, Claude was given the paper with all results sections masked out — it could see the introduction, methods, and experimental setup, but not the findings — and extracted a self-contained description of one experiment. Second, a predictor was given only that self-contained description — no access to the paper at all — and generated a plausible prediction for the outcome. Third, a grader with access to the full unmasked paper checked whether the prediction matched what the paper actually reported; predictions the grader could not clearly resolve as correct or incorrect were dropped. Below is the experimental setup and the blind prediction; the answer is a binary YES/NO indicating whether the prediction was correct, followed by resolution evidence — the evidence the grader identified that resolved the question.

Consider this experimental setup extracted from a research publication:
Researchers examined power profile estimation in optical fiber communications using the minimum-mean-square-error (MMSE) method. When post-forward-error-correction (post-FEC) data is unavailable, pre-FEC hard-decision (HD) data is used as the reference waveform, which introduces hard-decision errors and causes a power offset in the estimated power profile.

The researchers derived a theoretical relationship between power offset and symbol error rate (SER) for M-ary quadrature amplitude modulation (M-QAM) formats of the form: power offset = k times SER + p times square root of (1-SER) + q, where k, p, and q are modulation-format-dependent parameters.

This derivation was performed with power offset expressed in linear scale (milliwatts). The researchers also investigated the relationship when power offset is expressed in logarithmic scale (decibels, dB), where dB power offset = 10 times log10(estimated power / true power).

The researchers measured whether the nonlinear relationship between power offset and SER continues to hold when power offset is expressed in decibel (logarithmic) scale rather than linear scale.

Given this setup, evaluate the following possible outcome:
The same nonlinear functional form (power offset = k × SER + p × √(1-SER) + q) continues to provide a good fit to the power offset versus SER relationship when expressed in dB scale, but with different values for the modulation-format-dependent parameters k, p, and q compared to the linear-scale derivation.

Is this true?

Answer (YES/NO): NO